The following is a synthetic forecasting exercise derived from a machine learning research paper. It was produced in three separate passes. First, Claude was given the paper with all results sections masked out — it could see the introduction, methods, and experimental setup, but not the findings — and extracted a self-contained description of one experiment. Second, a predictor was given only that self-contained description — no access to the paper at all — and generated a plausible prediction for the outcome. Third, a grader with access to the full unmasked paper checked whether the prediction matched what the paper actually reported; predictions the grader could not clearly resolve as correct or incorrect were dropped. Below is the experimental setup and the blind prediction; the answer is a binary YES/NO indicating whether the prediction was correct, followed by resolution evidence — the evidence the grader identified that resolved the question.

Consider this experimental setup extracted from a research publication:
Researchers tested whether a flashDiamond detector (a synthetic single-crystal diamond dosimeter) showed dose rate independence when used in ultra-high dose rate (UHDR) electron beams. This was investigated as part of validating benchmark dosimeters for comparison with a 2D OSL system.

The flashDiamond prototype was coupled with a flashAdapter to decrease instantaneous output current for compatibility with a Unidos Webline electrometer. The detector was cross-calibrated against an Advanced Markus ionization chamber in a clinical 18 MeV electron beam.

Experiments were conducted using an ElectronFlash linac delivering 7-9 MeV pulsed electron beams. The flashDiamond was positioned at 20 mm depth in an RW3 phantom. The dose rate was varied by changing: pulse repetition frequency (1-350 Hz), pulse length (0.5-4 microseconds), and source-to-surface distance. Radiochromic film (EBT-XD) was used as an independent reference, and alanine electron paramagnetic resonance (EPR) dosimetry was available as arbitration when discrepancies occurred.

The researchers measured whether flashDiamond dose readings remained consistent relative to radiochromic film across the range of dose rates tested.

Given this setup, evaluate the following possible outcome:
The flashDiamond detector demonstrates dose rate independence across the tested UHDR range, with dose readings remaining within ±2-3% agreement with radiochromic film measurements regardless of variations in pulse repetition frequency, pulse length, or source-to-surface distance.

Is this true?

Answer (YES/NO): NO